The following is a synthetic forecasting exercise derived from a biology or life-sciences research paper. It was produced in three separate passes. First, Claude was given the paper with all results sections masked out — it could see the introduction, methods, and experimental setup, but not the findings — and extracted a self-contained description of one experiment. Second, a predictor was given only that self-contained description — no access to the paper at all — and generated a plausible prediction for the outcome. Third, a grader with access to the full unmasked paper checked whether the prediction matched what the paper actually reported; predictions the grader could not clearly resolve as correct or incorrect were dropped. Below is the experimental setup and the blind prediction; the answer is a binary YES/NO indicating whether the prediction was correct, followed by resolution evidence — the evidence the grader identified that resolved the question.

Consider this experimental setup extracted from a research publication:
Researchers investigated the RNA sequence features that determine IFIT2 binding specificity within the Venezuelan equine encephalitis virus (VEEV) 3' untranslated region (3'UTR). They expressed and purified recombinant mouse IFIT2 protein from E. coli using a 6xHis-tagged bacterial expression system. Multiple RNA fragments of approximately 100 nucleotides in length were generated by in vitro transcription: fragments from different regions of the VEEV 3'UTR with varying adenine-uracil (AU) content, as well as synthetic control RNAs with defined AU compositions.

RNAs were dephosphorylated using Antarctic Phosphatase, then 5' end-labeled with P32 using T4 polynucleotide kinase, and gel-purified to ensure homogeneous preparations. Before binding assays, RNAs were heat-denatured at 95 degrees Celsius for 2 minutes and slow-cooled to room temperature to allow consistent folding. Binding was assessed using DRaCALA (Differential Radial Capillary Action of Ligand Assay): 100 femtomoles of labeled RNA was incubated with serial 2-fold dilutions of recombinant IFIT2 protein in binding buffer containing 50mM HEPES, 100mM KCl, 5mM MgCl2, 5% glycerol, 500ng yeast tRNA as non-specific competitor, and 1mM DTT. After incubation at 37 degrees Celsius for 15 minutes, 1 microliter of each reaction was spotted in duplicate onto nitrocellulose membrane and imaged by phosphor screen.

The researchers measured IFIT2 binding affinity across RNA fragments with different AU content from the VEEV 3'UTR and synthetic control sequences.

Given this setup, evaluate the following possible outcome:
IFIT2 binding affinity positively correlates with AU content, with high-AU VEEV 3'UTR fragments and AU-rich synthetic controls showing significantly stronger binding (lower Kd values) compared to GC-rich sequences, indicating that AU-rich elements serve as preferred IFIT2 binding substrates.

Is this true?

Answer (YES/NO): YES